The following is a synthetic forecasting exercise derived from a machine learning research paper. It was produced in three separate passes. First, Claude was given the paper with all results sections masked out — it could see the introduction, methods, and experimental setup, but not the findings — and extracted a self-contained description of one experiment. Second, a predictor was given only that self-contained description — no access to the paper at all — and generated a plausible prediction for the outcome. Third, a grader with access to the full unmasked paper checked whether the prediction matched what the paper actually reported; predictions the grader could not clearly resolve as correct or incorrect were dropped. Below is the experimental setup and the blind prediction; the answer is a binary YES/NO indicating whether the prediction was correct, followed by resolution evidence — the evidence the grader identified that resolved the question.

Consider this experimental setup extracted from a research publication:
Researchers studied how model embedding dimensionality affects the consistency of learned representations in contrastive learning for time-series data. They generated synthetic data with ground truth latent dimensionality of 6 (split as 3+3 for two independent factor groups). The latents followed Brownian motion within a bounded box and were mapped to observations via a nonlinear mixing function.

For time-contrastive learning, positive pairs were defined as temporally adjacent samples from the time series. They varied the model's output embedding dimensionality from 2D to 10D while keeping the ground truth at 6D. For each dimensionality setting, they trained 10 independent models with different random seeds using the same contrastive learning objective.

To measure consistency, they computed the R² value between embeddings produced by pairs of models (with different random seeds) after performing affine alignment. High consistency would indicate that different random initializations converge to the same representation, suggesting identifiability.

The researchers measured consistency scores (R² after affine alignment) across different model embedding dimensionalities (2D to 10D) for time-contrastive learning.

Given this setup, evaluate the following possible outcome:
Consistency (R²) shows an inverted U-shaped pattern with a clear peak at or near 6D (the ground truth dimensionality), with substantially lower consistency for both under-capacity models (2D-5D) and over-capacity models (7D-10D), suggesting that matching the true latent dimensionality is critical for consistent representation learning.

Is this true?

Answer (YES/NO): NO